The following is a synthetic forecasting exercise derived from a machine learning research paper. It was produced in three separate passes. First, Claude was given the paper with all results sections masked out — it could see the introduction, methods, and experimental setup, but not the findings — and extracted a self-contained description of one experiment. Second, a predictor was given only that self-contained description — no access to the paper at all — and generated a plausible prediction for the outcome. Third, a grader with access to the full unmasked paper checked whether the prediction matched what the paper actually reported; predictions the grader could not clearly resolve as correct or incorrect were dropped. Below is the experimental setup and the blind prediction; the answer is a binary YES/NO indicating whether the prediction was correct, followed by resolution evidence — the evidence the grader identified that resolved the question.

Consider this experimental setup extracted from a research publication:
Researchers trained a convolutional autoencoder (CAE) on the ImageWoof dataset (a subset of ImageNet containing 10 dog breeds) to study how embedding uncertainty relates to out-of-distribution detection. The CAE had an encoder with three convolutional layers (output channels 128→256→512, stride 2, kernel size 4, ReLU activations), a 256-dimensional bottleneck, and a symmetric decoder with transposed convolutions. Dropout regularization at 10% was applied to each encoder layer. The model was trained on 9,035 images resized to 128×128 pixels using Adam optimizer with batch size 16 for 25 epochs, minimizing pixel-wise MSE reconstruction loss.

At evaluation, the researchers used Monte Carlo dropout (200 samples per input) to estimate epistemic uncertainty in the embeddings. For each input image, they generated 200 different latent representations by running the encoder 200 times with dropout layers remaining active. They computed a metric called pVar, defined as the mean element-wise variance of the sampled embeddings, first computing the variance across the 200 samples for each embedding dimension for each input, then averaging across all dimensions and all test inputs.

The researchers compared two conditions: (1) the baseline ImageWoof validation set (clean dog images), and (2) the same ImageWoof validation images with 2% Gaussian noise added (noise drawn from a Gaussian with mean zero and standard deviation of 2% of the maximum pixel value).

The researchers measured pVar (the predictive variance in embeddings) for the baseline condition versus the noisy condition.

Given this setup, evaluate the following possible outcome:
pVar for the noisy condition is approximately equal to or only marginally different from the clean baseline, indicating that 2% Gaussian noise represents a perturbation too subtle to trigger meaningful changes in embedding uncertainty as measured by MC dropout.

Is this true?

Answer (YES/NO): NO